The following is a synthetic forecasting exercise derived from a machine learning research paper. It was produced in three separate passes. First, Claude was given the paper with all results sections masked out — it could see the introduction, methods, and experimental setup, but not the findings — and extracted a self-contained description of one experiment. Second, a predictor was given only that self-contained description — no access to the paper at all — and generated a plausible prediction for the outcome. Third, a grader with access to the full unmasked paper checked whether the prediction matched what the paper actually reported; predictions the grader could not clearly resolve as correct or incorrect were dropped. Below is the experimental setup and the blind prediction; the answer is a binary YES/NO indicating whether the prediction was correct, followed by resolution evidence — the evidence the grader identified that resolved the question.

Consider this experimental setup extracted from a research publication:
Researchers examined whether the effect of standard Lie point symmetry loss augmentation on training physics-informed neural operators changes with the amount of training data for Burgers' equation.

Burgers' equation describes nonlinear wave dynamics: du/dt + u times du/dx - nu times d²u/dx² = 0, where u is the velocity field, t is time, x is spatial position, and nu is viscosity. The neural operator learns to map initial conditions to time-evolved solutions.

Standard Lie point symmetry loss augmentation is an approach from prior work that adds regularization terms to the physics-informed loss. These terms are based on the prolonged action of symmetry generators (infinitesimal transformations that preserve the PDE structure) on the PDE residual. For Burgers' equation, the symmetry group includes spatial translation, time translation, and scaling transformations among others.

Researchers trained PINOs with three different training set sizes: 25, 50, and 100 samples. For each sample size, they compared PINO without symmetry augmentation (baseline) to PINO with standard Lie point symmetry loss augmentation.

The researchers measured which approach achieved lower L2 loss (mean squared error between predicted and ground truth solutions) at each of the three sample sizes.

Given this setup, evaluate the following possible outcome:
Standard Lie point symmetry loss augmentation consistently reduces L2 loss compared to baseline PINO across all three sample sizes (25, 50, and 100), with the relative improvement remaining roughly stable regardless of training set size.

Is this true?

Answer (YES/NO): NO